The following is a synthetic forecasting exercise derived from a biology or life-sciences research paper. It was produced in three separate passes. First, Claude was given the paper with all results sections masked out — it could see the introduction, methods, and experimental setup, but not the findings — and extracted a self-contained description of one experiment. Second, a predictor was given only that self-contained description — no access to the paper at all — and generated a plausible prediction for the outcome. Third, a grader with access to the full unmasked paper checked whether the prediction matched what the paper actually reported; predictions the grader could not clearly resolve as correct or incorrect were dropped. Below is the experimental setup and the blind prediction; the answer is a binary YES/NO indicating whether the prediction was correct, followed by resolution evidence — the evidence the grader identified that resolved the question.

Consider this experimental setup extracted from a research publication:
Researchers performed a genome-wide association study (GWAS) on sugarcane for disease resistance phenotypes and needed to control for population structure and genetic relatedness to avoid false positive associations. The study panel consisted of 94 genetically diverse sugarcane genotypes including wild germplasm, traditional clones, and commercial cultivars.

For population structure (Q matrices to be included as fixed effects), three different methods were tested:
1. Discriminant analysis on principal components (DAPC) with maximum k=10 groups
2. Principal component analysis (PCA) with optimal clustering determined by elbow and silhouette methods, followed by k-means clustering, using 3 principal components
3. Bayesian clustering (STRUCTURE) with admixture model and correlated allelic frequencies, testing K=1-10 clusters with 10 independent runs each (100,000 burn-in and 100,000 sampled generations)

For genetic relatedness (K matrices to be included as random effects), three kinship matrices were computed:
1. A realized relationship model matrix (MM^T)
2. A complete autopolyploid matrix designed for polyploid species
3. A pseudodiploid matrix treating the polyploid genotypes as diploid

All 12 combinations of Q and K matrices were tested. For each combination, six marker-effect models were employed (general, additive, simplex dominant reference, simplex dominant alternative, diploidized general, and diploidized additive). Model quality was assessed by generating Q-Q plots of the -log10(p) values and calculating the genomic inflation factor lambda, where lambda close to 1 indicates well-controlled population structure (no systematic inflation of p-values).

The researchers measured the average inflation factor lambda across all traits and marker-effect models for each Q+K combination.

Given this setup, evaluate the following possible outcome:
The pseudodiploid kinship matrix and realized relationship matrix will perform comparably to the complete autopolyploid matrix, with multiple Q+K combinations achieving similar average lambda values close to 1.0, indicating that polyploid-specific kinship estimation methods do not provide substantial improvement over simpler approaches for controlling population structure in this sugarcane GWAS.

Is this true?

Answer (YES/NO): YES